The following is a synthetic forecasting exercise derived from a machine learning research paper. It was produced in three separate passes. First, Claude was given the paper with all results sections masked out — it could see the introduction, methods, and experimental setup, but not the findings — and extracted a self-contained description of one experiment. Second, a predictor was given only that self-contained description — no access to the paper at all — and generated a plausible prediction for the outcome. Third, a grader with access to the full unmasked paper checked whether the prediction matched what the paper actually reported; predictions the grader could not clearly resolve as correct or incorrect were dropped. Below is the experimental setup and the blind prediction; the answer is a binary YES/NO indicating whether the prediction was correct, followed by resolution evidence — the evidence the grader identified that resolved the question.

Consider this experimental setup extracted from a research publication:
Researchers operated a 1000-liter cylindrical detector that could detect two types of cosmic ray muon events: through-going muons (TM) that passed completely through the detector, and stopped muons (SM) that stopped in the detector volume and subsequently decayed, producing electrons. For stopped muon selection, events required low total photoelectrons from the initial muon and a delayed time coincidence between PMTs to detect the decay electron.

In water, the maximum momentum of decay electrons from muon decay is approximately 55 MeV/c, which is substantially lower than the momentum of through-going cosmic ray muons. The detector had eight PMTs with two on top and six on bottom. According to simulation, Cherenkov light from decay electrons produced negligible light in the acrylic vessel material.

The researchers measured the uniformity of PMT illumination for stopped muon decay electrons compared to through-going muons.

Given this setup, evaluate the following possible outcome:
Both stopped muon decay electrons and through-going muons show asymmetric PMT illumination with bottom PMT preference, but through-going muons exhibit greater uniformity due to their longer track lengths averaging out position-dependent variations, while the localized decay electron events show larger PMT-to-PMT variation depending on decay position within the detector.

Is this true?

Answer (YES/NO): NO